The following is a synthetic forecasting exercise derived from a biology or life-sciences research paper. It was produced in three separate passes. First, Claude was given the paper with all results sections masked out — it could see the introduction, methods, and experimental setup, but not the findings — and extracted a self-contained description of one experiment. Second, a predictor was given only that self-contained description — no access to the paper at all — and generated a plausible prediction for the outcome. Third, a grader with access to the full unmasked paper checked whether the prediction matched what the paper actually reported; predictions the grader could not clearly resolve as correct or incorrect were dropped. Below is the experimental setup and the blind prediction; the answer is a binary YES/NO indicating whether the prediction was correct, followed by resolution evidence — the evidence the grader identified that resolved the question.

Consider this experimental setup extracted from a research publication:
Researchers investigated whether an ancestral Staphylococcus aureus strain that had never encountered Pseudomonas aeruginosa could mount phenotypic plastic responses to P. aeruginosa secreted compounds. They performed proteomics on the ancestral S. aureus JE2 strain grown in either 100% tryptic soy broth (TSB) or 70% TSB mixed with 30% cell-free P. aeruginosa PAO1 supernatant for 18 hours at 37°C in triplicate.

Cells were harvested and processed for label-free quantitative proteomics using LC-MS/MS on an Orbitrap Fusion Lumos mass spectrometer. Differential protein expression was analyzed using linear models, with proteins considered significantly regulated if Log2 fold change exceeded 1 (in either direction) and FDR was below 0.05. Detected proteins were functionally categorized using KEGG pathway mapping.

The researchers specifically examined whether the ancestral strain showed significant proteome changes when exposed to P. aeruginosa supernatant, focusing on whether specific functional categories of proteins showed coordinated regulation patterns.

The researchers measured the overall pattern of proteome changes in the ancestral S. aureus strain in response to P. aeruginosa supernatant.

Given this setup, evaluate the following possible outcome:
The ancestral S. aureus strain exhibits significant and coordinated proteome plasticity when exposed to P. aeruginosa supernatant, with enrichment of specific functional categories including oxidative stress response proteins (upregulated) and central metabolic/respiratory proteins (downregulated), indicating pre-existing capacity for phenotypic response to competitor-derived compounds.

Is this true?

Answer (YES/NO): NO